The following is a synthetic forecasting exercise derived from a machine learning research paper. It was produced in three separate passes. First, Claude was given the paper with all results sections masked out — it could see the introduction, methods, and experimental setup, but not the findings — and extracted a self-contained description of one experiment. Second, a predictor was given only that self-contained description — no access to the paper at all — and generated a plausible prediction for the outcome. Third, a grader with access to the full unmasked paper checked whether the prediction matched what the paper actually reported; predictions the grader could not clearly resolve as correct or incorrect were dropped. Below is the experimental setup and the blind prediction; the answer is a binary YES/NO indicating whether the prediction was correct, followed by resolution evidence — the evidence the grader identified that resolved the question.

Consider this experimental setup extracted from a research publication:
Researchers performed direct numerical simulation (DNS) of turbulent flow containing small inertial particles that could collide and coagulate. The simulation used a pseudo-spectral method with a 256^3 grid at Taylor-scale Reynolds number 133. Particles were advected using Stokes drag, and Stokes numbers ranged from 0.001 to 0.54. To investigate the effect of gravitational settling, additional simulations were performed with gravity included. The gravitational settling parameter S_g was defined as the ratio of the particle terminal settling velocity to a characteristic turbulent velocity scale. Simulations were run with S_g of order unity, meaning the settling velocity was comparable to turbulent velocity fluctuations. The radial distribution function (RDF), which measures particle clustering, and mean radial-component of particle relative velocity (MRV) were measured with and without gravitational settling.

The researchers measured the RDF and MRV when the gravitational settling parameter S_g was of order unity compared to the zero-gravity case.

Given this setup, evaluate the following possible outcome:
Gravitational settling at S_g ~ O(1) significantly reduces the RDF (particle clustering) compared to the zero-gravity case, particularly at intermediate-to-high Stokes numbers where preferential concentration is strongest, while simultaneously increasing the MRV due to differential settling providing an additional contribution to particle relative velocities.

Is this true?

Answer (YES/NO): NO